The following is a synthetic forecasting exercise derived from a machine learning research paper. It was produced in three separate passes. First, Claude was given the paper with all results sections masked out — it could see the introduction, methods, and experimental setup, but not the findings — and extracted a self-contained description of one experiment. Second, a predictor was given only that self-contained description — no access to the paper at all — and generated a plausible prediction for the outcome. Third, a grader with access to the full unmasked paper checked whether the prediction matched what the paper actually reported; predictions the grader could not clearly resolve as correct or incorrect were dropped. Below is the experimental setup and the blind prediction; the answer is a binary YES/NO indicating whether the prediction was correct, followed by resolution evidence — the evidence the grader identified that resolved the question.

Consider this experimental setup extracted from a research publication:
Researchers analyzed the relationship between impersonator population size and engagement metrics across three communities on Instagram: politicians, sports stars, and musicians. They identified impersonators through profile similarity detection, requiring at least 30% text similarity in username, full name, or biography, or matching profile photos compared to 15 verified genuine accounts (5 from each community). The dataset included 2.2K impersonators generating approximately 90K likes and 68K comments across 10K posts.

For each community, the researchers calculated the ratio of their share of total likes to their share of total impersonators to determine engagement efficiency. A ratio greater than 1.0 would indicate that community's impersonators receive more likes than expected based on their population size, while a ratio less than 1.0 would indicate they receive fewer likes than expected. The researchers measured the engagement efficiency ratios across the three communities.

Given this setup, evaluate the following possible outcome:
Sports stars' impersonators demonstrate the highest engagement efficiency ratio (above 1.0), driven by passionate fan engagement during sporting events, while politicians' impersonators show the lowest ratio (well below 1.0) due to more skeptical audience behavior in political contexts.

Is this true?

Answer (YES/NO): NO